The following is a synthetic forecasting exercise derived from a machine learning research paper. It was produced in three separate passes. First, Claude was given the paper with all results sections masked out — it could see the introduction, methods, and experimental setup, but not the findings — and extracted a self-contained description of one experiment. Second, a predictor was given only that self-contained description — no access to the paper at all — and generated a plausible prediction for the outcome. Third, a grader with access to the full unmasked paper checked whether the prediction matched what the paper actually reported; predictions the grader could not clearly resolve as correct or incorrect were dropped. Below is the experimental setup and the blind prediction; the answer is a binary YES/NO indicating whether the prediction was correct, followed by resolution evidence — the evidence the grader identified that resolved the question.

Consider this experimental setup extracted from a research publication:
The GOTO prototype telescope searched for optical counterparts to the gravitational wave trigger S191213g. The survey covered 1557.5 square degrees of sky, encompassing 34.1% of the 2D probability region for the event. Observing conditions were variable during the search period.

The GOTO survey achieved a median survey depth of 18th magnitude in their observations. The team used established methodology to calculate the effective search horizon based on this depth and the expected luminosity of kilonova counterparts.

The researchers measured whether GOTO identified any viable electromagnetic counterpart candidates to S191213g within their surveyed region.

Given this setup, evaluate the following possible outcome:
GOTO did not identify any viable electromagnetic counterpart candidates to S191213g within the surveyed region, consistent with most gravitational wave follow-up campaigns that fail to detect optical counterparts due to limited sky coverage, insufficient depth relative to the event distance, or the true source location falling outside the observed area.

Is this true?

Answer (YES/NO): YES